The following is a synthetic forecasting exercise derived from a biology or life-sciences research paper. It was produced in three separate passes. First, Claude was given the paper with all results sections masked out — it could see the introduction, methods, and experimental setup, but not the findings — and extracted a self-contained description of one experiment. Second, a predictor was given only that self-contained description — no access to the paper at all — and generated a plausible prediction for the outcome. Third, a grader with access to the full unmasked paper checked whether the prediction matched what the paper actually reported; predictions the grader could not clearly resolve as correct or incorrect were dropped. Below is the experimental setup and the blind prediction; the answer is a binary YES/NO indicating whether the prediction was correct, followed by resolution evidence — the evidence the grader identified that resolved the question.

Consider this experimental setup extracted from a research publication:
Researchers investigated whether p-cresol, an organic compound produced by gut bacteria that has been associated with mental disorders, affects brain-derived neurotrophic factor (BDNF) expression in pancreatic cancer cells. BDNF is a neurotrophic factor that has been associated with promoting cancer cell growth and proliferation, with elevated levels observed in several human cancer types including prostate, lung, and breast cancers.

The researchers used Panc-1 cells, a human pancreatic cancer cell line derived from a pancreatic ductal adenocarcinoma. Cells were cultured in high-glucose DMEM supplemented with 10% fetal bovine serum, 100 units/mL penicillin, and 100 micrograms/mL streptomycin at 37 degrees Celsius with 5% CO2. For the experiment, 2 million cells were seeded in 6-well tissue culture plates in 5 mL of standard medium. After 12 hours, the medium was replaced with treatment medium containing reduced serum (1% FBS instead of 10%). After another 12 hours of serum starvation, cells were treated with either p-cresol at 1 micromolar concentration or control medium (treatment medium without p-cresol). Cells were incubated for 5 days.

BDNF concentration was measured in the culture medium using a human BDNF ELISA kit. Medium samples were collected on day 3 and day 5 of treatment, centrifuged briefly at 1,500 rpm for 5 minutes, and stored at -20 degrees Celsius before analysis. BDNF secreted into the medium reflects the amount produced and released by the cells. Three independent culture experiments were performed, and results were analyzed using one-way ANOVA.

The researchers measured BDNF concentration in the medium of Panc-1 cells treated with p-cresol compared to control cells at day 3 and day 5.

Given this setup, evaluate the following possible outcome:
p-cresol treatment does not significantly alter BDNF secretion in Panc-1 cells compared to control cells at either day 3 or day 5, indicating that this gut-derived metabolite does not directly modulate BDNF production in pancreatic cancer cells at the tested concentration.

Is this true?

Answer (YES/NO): NO